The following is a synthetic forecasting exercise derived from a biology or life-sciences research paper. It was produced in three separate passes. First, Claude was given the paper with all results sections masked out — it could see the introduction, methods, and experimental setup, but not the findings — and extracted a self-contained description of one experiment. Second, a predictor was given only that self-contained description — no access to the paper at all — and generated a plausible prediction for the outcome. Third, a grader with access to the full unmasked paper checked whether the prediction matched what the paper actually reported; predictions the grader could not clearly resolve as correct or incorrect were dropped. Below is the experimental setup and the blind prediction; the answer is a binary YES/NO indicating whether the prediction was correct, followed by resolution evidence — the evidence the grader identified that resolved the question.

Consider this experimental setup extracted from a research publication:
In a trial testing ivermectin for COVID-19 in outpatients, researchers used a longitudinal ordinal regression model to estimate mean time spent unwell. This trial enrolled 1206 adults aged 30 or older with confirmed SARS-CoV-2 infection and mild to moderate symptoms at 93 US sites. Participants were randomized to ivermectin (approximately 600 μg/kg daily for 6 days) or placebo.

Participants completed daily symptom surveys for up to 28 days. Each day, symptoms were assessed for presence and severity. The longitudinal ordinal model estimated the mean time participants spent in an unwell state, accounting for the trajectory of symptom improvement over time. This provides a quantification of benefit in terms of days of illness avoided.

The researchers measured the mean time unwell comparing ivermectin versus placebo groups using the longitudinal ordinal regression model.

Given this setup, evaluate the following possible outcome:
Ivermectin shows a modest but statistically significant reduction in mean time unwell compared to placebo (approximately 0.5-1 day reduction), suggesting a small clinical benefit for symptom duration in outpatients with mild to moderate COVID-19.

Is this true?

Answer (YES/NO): NO